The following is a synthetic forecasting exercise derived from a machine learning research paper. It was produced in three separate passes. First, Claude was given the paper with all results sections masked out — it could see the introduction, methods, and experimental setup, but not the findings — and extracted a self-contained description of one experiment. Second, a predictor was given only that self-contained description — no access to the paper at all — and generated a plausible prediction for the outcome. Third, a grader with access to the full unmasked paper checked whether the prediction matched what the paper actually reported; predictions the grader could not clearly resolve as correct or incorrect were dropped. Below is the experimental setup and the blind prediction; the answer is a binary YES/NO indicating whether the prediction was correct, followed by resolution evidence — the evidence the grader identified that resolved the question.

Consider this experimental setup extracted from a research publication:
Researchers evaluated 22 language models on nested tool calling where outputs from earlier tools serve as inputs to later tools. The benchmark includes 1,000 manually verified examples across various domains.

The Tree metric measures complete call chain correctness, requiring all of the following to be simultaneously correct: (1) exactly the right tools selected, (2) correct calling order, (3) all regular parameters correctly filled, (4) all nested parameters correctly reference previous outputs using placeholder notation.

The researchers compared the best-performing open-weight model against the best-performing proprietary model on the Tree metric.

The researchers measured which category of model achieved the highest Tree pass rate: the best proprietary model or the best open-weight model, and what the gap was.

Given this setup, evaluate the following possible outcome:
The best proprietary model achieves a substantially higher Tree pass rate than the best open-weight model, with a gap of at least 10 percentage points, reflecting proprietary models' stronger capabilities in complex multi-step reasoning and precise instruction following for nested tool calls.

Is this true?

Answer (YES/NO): NO